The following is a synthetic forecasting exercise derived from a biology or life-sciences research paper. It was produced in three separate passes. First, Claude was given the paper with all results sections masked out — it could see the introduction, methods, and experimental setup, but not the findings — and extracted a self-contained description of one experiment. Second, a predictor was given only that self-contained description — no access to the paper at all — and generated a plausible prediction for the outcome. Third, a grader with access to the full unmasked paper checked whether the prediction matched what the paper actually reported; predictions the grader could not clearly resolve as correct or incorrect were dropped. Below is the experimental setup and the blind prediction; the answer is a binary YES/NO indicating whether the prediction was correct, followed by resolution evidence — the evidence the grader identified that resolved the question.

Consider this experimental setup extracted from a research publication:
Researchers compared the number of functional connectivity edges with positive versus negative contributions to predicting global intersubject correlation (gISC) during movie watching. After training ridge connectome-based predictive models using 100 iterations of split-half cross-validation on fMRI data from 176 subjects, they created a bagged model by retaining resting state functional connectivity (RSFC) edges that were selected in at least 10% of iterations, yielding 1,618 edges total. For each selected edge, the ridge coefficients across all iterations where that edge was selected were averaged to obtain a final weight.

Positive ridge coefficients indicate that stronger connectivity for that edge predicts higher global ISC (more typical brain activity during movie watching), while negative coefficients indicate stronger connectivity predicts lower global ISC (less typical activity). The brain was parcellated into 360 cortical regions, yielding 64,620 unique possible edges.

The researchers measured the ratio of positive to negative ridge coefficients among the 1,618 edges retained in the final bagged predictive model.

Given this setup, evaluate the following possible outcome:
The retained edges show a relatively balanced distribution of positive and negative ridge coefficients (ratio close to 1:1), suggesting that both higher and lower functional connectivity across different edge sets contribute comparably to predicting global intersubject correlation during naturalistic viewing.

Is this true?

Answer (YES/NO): NO